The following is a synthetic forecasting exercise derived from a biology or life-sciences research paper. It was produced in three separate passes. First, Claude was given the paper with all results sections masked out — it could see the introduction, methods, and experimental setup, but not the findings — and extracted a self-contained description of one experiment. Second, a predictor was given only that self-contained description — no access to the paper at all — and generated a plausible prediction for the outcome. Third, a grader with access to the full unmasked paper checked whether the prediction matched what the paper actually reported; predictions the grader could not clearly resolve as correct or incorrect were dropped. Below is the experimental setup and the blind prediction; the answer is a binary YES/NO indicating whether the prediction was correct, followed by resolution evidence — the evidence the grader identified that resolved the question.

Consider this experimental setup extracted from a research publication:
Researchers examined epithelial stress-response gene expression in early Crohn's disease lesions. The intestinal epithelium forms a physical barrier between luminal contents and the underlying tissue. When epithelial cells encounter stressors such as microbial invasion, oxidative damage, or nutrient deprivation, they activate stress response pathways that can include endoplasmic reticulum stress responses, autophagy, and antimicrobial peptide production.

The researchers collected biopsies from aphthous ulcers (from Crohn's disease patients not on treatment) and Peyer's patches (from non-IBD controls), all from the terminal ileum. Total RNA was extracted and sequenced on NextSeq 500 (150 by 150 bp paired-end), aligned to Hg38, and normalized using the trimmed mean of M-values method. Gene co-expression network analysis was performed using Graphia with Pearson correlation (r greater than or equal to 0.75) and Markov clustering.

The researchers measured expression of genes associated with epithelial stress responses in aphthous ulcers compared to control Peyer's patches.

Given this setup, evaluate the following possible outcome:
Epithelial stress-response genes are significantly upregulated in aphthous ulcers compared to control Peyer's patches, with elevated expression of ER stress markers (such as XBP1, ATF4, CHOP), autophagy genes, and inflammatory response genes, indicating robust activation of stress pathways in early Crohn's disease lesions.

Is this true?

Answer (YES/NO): NO